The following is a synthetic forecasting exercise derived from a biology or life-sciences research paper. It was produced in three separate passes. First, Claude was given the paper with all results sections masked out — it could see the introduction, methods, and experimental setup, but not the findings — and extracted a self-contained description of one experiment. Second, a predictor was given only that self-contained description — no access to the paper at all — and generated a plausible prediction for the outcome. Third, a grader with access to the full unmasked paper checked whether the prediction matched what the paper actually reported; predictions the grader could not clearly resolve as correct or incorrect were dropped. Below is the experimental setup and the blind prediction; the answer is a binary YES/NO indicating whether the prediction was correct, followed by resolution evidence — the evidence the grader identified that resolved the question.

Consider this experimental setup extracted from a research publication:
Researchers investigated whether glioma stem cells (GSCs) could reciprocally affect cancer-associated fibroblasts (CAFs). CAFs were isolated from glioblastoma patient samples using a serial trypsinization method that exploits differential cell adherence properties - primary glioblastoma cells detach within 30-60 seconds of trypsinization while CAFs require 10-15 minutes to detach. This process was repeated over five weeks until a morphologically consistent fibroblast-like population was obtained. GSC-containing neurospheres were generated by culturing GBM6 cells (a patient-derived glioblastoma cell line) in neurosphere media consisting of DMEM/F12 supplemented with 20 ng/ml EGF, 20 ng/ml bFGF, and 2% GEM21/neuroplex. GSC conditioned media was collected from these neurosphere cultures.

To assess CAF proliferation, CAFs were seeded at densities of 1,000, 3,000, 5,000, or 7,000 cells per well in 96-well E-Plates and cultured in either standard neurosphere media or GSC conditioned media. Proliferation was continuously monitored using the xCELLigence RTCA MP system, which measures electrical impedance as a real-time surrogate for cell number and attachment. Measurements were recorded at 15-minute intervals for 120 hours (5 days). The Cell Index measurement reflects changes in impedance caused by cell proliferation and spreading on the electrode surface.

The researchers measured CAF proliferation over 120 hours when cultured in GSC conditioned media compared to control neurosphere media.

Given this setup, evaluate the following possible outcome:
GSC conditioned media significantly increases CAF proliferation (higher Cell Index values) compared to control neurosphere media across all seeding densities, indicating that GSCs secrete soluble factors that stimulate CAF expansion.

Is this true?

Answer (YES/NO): NO